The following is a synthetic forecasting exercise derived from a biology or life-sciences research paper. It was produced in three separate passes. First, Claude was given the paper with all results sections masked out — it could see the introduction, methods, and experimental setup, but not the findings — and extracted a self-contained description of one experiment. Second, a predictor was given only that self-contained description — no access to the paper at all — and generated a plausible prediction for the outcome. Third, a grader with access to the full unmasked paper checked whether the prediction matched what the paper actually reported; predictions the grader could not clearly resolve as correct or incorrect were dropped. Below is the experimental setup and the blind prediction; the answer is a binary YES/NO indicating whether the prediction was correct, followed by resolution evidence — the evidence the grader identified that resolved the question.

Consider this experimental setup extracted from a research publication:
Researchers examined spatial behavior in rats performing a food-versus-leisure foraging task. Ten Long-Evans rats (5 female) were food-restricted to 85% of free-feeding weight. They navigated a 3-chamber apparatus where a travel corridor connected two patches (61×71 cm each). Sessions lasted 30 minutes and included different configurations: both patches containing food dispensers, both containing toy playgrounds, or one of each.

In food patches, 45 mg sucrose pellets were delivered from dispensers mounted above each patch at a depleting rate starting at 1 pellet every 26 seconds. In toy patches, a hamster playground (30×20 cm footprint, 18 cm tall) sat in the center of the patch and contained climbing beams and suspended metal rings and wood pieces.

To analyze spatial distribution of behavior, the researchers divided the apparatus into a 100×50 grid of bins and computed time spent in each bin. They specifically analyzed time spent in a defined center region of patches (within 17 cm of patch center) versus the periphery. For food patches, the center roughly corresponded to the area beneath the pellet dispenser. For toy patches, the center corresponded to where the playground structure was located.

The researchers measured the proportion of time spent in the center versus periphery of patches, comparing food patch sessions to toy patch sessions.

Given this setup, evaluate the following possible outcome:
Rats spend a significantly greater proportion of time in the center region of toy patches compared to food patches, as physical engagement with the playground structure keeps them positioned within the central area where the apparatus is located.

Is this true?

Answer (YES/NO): YES